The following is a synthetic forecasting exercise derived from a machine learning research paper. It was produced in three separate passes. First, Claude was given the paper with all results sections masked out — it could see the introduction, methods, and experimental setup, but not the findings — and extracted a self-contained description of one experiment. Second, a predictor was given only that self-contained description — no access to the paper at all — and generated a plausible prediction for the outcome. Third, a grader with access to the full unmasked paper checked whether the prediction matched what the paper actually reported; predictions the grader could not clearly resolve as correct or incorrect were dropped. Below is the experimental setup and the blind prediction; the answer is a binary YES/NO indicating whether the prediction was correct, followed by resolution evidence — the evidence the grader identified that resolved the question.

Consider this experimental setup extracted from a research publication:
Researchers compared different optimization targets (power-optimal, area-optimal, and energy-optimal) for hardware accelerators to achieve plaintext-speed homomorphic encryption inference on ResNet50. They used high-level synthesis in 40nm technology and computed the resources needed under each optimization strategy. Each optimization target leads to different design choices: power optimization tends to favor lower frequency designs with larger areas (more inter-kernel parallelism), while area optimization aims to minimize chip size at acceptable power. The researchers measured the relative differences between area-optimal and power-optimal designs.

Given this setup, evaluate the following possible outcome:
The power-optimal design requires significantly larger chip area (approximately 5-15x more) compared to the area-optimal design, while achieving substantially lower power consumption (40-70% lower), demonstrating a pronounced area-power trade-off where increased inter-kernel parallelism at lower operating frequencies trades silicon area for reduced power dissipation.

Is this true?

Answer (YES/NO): NO